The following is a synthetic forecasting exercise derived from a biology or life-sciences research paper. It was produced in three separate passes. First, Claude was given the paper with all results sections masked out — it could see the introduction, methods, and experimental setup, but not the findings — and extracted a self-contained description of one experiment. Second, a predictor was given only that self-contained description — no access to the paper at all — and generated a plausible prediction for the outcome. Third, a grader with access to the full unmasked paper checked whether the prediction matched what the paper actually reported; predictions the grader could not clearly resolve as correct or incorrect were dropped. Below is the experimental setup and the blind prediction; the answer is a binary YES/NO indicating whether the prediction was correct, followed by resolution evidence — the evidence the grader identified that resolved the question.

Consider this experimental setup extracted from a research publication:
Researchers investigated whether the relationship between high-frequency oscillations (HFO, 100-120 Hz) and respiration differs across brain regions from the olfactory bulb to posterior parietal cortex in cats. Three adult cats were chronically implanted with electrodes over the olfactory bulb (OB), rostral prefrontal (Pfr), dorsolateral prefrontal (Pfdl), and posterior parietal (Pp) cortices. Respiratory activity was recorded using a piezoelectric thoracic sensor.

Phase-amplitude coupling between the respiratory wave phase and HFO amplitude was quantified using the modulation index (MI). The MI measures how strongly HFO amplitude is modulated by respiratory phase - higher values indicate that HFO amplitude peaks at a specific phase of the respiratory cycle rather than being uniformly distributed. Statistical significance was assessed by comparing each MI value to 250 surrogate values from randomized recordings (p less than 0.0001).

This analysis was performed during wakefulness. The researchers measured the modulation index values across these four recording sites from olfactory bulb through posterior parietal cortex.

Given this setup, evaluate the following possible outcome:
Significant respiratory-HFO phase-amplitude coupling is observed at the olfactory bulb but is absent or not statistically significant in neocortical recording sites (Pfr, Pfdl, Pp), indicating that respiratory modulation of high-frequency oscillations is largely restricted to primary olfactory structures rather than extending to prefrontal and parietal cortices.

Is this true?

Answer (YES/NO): NO